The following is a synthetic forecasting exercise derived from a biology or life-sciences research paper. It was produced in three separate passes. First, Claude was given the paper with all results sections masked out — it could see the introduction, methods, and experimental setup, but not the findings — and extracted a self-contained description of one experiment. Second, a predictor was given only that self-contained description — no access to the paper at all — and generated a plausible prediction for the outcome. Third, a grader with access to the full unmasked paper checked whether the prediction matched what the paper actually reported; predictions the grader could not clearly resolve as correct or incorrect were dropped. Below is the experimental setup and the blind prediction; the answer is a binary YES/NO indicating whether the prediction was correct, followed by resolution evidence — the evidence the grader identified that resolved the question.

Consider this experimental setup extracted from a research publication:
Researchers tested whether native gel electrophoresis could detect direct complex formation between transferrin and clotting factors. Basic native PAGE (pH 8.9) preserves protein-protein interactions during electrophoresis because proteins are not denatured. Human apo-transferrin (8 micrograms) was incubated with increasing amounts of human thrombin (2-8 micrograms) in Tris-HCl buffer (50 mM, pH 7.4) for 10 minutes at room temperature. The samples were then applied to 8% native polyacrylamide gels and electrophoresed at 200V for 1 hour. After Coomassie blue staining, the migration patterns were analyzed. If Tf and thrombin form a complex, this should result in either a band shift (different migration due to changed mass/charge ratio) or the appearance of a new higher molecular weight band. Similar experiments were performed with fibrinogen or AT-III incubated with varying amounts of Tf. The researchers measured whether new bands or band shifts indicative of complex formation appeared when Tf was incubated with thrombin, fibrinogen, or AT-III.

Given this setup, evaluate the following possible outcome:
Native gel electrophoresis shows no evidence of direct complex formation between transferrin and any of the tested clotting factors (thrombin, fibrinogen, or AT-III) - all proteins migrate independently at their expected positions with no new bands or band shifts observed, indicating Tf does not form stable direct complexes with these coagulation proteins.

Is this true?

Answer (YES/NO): NO